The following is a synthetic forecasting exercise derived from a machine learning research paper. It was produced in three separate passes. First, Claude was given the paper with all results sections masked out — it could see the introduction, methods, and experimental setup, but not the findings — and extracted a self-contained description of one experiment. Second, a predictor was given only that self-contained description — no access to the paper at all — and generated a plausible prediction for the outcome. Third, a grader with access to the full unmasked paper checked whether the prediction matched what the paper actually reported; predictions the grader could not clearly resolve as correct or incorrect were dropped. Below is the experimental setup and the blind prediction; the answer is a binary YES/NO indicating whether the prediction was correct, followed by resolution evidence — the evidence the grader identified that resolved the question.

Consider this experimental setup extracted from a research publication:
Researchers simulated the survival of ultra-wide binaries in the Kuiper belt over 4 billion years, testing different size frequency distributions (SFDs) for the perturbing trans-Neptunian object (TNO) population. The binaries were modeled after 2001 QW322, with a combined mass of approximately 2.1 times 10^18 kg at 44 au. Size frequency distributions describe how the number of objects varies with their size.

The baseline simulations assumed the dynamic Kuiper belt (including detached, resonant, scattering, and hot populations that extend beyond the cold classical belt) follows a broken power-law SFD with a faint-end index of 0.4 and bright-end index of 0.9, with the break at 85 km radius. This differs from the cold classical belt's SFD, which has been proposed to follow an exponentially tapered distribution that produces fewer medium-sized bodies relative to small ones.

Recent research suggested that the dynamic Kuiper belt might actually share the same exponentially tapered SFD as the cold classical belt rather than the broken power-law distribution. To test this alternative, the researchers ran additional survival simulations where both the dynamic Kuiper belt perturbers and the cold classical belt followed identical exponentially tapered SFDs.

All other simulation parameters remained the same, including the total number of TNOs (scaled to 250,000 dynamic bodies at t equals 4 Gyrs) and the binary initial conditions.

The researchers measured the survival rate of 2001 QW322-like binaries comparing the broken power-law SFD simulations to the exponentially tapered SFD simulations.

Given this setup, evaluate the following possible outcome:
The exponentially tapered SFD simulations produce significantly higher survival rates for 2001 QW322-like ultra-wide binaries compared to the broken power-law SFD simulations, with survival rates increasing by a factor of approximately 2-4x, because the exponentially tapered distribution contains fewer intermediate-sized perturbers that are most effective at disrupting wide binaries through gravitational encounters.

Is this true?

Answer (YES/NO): NO